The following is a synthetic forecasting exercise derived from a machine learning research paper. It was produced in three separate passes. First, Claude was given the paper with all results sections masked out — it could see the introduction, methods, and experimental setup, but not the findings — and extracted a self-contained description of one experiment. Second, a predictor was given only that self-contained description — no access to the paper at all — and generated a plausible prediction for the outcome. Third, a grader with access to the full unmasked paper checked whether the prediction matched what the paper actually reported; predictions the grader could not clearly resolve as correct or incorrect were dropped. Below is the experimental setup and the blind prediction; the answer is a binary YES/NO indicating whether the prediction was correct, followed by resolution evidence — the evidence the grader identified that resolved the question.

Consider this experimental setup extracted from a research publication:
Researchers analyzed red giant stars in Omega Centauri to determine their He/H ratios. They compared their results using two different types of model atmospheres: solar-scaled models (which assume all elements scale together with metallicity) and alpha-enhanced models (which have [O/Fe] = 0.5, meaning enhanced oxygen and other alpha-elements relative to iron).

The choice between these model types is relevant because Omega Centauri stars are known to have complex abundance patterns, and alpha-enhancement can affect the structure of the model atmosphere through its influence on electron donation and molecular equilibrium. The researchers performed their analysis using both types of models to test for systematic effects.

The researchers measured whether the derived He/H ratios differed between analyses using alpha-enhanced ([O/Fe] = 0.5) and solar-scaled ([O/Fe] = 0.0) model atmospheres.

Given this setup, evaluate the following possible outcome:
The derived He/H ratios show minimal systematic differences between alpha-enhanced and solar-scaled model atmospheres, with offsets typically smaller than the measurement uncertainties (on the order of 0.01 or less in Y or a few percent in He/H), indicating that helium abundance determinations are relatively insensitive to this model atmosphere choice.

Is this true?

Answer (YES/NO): YES